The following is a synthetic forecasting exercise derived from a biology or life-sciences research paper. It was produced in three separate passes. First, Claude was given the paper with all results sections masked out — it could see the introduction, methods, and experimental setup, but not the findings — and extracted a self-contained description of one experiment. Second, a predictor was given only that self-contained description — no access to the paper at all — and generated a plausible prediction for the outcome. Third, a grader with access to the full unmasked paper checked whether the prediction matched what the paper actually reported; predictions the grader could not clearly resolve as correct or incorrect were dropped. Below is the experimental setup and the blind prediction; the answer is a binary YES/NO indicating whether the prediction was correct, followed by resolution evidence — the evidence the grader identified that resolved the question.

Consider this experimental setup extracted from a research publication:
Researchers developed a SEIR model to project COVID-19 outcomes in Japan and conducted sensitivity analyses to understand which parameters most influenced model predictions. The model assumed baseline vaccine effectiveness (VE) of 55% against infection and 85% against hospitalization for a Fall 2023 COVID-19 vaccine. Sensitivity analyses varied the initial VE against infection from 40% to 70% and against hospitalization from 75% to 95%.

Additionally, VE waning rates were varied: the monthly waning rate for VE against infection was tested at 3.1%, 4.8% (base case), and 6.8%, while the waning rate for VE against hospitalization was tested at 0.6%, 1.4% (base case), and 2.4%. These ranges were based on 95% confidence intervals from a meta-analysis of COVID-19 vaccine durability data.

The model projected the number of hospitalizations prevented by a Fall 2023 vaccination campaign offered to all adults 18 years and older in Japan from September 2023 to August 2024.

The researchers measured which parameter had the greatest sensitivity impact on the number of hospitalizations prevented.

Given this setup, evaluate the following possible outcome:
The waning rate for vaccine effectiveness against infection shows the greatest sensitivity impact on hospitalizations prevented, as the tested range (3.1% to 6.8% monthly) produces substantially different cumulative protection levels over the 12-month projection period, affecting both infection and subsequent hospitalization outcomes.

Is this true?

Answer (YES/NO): NO